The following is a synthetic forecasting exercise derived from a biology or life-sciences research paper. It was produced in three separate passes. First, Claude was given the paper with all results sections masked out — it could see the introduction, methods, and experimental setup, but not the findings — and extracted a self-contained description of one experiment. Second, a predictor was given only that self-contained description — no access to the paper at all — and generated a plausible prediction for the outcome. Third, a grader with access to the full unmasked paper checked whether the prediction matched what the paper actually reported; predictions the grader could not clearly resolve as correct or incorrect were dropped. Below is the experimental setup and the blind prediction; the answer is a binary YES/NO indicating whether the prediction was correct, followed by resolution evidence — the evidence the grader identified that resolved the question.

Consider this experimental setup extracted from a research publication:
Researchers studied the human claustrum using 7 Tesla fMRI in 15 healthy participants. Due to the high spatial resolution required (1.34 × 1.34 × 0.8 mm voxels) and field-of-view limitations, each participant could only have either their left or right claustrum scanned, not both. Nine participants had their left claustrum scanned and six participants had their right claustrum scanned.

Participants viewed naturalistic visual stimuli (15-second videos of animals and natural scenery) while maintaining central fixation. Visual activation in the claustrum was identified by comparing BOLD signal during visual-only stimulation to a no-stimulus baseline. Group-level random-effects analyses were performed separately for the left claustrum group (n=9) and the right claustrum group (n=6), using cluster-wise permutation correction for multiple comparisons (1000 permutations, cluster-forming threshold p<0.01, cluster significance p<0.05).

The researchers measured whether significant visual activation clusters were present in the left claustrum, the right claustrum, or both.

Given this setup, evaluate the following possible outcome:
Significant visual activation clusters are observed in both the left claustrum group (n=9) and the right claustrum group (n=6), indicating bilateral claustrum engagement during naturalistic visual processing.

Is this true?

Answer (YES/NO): YES